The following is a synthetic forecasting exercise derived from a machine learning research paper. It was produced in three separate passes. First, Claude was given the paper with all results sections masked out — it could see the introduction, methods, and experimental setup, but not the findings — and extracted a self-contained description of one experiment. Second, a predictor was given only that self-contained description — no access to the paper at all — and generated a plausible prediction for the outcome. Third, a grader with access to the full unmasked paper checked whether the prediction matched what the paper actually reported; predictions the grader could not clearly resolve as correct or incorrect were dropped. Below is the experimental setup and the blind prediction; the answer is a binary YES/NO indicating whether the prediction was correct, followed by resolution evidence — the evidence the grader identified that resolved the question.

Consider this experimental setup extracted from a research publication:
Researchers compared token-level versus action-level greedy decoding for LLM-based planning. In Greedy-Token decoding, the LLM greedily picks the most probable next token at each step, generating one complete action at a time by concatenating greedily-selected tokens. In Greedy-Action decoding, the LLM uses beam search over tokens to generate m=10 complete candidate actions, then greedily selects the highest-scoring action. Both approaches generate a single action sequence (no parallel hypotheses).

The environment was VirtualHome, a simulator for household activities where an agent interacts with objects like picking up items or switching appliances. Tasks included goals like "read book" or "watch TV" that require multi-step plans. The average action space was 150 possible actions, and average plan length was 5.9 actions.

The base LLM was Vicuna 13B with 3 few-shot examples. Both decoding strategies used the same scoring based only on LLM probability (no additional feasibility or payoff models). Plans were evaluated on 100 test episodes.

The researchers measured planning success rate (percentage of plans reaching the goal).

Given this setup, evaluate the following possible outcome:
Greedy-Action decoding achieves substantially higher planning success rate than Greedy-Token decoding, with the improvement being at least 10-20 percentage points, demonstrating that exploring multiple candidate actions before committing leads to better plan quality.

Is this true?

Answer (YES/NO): YES